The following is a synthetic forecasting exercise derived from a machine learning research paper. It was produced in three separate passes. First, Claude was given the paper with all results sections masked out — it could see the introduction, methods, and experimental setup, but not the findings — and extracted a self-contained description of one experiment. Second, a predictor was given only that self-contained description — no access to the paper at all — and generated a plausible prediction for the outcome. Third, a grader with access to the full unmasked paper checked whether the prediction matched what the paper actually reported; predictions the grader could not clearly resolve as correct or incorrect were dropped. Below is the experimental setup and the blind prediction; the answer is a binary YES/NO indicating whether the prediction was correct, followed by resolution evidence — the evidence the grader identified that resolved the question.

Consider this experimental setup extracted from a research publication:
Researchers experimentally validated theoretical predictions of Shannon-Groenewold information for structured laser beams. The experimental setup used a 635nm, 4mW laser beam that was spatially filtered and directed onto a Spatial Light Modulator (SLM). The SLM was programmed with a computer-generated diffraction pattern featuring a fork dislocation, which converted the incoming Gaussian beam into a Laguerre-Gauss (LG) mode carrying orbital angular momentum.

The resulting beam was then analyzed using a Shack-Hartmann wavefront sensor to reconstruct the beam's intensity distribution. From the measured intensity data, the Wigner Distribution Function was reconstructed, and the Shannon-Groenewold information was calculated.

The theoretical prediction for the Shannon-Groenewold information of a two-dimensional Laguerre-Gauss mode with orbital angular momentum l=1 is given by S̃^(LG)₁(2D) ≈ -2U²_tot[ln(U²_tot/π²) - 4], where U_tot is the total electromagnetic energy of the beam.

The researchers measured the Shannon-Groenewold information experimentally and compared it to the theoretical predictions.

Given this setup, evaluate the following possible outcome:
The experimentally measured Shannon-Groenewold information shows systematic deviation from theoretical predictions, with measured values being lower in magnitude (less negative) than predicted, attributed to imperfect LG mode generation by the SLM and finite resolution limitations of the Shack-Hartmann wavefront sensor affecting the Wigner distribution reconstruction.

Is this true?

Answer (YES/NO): NO